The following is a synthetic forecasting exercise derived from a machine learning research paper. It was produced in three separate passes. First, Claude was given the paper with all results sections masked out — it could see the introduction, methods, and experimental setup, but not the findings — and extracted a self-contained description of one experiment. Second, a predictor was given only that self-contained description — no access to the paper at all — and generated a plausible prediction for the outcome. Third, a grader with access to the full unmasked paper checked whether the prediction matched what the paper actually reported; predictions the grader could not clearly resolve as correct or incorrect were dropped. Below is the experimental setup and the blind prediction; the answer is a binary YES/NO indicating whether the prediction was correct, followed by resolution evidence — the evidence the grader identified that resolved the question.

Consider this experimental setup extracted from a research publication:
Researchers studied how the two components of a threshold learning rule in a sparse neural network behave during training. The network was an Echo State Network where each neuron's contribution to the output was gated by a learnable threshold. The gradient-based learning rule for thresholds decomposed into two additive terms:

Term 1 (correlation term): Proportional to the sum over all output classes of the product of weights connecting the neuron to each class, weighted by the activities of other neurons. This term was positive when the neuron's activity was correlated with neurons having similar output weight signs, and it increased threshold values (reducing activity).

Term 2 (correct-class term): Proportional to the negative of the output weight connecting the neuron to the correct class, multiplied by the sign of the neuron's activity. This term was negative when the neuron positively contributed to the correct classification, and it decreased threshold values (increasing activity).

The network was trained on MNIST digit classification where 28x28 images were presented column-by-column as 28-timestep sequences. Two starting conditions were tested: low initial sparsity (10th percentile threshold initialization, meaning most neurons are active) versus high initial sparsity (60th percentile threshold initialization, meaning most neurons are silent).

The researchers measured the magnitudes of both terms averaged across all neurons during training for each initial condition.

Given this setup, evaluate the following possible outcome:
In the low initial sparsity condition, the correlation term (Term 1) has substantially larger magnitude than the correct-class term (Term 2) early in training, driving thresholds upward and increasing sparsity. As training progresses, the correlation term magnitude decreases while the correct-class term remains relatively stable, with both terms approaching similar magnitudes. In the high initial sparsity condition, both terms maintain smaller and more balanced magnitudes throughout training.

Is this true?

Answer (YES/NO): NO